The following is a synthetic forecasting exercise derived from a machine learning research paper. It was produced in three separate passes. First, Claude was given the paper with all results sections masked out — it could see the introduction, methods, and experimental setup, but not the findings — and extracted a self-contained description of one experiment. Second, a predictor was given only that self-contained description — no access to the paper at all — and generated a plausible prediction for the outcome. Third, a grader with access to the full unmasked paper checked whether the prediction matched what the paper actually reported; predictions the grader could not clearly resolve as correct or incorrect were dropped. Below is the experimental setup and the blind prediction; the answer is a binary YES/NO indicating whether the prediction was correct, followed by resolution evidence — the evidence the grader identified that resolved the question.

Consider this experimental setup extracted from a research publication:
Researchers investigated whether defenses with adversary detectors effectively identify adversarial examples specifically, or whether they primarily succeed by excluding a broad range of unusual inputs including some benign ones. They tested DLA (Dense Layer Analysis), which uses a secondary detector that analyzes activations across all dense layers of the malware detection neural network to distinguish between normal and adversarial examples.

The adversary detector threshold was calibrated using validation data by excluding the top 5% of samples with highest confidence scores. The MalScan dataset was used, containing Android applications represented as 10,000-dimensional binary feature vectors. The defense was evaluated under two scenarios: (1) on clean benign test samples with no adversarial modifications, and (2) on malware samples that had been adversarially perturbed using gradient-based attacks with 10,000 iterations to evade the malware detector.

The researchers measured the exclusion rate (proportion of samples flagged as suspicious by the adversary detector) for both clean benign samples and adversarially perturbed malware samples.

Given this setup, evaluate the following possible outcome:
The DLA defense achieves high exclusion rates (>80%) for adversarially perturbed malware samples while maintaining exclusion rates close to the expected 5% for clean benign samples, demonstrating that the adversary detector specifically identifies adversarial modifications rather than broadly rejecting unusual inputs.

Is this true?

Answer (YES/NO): NO